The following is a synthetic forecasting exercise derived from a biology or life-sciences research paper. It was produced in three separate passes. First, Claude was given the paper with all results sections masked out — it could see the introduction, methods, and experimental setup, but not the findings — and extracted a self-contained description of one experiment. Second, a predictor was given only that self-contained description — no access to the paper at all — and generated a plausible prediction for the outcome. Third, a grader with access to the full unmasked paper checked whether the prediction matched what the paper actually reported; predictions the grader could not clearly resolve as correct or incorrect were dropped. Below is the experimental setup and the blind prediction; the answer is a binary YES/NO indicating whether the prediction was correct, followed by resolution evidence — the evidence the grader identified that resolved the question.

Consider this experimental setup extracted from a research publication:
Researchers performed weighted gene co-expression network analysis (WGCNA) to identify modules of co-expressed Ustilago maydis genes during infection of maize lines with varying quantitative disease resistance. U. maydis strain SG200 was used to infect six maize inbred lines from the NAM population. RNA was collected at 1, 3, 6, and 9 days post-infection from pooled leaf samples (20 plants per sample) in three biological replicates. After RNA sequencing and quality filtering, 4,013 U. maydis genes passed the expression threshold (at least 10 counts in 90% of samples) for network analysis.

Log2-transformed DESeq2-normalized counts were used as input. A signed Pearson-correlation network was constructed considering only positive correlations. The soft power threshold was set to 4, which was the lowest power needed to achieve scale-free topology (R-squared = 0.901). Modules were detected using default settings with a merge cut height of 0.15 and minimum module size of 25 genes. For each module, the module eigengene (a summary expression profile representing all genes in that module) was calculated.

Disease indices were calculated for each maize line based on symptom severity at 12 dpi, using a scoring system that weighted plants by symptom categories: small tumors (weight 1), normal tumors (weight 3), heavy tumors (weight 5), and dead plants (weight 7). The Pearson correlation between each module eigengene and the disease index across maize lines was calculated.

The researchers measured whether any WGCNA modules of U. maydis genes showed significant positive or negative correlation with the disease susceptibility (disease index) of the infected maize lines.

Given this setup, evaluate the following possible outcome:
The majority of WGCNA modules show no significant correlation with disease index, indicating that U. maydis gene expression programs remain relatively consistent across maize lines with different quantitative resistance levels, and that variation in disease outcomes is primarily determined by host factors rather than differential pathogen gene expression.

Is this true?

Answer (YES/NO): NO